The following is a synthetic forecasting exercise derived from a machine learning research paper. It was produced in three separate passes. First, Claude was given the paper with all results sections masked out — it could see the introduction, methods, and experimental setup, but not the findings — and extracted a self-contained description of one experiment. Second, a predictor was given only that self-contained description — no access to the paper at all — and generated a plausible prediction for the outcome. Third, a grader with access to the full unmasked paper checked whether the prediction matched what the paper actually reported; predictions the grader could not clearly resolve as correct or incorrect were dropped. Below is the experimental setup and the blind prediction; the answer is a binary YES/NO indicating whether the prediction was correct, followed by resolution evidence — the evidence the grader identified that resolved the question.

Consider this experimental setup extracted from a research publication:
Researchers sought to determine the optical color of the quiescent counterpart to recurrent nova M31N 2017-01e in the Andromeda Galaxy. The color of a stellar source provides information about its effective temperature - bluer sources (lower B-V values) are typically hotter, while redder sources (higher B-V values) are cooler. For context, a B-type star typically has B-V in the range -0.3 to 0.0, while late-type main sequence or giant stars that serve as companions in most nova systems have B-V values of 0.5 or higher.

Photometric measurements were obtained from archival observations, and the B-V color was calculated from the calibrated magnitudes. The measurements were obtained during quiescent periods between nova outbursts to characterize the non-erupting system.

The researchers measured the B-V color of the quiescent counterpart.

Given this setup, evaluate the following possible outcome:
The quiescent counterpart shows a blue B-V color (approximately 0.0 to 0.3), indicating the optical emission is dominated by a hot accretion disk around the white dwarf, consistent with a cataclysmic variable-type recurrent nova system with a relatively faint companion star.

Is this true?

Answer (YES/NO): NO